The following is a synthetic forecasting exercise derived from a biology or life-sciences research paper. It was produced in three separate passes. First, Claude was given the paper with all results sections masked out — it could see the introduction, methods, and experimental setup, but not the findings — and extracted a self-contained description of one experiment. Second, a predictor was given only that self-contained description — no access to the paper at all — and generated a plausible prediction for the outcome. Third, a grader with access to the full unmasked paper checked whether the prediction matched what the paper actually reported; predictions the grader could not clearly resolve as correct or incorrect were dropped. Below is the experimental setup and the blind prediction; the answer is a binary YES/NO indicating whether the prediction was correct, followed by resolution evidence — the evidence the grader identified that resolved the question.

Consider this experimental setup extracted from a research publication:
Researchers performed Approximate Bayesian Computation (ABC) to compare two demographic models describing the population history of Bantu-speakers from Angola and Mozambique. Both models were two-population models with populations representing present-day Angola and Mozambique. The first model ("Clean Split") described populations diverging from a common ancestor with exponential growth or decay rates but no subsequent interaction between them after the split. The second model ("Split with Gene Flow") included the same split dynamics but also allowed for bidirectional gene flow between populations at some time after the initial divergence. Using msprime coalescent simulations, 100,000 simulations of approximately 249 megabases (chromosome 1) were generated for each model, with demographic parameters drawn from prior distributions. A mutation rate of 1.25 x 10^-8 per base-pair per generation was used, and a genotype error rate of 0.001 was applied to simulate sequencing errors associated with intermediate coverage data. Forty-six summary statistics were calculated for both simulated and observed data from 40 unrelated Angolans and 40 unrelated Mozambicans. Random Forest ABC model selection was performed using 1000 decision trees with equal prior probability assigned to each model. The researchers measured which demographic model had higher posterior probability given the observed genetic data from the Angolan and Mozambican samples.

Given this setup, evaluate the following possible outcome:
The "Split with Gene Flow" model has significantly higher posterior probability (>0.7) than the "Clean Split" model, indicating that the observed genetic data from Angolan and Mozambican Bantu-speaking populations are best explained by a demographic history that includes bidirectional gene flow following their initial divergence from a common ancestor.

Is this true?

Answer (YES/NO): YES